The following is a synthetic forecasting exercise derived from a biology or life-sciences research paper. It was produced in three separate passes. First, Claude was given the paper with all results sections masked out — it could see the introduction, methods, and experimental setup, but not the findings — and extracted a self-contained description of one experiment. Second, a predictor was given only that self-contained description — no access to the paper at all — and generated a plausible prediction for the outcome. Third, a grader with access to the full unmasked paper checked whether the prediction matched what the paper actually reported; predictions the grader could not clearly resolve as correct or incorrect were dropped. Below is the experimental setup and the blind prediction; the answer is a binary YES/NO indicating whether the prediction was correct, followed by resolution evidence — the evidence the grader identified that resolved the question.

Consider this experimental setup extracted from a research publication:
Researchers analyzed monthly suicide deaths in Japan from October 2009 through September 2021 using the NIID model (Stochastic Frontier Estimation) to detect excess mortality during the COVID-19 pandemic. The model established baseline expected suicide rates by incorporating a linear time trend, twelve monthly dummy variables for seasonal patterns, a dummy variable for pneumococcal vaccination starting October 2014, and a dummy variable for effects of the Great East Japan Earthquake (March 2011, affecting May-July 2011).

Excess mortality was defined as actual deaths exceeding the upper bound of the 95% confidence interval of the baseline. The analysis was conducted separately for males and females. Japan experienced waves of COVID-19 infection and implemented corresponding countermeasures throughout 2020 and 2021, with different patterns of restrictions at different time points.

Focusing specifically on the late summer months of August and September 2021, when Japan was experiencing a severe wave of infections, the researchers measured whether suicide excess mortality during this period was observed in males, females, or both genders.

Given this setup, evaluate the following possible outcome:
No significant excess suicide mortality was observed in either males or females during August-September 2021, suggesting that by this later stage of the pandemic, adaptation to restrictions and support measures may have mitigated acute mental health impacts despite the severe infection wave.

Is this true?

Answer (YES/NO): NO